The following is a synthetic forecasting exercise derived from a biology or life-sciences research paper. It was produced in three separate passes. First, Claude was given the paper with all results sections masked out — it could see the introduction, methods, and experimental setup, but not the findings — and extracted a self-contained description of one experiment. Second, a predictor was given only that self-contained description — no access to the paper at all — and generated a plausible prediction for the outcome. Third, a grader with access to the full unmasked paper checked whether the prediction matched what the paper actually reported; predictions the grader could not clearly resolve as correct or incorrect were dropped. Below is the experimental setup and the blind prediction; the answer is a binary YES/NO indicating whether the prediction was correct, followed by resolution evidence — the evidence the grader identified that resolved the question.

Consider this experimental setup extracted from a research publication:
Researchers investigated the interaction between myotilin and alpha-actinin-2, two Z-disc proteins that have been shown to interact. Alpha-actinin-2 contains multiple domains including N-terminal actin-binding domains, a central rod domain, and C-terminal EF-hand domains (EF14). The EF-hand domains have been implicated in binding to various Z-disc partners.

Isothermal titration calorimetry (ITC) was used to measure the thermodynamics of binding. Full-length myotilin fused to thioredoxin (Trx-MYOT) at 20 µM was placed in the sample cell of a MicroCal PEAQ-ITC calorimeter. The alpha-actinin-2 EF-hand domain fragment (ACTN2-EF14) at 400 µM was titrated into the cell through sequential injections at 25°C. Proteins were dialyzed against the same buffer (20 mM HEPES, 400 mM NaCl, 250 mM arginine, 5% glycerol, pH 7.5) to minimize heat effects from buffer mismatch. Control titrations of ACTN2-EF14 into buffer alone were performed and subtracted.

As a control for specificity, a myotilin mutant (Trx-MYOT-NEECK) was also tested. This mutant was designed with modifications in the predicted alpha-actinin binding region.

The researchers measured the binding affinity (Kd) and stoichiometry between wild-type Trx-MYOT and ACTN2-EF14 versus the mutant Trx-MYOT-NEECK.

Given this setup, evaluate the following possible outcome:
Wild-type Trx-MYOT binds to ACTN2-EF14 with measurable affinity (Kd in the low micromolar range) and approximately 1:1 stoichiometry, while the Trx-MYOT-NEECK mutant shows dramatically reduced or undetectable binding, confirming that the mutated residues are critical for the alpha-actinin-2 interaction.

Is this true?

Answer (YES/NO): YES